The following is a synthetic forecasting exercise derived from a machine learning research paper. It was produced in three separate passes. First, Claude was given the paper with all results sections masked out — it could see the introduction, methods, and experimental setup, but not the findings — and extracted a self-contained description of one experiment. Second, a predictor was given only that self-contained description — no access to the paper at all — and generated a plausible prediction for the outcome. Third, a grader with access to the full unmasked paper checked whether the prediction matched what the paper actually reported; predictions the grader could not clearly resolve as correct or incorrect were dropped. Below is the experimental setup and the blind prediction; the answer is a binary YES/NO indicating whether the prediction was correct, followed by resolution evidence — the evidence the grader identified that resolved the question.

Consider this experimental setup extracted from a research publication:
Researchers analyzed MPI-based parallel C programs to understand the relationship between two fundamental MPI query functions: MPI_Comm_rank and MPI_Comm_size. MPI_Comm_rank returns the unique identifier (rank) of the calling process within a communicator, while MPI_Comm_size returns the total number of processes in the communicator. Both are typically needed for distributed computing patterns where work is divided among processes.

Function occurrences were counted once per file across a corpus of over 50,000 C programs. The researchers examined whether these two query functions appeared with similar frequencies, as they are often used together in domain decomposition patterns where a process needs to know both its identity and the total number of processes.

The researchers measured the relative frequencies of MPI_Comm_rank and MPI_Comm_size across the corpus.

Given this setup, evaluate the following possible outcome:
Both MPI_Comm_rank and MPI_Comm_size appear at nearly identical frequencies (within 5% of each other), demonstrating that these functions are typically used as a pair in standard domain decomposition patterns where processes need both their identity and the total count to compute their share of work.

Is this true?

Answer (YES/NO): NO